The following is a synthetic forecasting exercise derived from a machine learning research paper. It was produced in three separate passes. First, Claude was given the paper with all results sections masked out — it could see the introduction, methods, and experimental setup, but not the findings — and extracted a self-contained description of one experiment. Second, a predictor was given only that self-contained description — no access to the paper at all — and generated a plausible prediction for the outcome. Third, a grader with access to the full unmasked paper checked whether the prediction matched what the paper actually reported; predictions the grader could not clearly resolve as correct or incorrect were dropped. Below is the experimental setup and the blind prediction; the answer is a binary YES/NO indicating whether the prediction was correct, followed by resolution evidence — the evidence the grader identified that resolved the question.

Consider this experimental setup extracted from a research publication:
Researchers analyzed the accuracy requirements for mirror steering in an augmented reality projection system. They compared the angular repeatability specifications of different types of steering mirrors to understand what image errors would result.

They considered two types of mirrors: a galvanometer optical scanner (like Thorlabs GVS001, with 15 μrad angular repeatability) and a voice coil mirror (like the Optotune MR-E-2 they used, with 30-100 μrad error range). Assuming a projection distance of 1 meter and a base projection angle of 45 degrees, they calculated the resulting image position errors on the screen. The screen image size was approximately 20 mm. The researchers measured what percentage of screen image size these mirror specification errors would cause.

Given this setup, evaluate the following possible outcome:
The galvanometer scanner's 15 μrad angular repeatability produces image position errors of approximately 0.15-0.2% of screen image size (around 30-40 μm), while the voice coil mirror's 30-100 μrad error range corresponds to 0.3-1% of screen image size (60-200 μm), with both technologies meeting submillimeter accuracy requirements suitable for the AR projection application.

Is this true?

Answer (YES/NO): NO